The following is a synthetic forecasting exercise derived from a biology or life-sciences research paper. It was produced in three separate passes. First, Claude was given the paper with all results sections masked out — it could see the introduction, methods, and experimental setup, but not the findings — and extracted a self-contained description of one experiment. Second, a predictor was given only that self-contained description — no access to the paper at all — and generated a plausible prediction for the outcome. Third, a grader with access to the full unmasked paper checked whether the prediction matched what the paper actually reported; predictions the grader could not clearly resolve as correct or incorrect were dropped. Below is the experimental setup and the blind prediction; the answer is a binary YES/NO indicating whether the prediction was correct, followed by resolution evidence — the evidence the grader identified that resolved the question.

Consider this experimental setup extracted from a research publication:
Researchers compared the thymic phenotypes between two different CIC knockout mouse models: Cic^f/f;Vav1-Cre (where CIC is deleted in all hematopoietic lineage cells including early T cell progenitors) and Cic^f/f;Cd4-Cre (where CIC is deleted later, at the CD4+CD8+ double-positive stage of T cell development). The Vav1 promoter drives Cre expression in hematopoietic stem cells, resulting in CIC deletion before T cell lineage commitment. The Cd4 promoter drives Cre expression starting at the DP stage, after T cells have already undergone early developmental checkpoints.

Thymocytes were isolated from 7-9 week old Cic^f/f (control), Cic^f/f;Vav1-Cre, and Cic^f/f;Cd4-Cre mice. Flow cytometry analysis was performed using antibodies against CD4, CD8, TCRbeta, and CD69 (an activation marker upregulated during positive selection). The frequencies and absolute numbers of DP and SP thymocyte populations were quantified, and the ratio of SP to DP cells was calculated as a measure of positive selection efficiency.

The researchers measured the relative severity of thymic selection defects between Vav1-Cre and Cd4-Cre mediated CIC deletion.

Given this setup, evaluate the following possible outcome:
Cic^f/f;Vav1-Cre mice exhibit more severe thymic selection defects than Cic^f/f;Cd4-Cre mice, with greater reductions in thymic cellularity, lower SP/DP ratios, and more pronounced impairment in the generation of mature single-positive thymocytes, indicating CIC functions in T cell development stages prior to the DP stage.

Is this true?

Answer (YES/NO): NO